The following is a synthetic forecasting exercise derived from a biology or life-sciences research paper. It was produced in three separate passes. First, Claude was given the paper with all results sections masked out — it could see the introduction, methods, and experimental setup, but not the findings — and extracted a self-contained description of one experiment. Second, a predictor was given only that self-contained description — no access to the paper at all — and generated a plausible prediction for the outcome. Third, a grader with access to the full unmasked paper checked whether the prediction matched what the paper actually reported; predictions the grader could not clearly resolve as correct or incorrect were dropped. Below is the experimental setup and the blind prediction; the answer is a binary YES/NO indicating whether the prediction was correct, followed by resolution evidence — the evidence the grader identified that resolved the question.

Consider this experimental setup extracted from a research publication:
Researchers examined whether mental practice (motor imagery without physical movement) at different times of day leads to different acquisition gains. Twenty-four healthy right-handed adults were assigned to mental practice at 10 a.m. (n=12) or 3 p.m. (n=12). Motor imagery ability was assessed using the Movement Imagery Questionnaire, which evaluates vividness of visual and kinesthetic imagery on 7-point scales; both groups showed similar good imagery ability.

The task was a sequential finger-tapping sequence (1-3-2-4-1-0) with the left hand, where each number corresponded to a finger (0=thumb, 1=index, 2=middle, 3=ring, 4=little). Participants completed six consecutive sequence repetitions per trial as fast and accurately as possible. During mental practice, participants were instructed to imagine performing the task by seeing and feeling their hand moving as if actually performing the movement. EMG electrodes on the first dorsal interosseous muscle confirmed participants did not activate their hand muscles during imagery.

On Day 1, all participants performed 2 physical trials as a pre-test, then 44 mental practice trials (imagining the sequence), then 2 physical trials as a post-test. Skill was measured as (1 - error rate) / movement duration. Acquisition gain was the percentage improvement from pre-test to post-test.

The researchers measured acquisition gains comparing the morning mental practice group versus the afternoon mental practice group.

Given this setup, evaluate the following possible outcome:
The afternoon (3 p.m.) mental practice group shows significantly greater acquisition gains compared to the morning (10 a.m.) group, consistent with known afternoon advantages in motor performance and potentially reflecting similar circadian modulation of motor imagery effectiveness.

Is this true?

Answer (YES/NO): NO